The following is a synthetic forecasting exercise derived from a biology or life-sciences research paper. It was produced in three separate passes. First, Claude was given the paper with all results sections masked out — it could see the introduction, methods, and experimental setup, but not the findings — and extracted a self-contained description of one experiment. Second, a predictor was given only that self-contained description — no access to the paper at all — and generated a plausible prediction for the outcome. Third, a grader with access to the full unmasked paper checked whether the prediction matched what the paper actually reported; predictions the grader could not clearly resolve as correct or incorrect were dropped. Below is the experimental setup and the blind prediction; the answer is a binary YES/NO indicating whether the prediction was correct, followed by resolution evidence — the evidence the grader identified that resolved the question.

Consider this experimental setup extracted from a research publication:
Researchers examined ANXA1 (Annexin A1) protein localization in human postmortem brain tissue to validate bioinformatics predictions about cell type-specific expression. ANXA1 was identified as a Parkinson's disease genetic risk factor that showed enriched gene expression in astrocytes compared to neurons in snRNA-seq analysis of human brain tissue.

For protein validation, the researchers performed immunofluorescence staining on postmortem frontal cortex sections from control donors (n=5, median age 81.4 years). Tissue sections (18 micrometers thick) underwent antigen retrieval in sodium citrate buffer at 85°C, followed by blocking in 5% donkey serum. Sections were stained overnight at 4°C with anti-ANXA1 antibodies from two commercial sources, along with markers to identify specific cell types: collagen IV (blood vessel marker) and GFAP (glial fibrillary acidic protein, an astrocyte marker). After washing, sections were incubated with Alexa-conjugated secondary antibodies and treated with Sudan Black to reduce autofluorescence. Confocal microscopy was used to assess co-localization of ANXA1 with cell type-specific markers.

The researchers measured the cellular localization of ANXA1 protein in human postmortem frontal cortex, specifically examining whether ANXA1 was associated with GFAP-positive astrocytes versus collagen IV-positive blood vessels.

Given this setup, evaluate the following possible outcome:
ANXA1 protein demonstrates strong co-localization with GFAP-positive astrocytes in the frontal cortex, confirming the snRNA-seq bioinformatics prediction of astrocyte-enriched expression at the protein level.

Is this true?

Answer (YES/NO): NO